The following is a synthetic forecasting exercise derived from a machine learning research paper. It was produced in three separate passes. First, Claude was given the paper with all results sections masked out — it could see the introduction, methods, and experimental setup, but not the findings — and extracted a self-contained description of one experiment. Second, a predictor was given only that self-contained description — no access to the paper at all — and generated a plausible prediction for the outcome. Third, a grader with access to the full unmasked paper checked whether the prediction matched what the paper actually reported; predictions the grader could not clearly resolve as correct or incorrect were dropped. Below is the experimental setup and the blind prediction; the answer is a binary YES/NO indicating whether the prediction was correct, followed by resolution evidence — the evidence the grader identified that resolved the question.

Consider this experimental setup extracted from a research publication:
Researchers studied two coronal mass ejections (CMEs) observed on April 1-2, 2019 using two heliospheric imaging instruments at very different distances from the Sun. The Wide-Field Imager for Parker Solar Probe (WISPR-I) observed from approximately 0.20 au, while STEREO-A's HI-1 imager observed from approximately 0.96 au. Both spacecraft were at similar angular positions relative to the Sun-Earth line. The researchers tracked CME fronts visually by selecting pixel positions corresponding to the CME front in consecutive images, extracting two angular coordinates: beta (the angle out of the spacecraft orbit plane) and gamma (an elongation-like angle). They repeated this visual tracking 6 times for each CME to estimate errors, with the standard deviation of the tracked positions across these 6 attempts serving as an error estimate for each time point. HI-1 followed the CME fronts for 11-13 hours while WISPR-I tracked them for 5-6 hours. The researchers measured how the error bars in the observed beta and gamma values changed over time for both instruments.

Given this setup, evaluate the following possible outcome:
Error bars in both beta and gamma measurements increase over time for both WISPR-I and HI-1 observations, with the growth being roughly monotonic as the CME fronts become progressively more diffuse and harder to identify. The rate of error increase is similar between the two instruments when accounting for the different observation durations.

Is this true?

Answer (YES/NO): NO